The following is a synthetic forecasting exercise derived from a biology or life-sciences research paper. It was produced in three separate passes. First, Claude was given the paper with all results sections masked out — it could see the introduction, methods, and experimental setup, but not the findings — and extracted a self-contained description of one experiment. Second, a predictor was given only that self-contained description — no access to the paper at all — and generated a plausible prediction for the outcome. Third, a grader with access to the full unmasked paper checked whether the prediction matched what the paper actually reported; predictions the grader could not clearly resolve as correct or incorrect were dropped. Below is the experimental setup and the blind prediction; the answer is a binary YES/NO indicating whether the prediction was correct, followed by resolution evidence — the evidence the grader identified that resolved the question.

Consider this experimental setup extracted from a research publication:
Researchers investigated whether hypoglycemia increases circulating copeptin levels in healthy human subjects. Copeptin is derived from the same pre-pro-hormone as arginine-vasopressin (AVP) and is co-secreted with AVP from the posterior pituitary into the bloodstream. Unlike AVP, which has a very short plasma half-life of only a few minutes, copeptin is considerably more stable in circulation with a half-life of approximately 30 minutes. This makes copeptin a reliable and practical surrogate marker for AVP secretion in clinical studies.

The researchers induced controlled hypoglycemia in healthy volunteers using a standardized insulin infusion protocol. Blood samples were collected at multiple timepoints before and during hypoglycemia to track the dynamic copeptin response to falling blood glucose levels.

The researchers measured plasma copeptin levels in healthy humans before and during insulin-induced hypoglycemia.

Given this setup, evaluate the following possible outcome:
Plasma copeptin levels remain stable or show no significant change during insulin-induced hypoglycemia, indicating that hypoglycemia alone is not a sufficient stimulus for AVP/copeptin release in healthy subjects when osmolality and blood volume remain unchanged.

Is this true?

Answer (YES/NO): NO